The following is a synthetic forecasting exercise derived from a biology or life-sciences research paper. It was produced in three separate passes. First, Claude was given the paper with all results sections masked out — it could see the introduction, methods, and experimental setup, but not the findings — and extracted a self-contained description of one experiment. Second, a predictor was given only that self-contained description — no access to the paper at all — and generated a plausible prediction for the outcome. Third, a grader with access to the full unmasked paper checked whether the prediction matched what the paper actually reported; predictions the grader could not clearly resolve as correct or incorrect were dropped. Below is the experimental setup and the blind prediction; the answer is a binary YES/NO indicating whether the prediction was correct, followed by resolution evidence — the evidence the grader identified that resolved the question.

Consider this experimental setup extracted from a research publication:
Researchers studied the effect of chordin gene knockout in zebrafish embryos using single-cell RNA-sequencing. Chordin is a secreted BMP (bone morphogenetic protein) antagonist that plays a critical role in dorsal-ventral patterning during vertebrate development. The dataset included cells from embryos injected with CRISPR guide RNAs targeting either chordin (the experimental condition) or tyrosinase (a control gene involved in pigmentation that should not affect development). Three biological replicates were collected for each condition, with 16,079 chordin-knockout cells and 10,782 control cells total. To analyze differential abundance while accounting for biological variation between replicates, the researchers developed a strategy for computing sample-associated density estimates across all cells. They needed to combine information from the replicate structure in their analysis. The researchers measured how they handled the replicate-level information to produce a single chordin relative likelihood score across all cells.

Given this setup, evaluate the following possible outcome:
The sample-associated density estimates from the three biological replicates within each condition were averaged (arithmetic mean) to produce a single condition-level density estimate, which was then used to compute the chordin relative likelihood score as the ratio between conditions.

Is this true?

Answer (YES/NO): NO